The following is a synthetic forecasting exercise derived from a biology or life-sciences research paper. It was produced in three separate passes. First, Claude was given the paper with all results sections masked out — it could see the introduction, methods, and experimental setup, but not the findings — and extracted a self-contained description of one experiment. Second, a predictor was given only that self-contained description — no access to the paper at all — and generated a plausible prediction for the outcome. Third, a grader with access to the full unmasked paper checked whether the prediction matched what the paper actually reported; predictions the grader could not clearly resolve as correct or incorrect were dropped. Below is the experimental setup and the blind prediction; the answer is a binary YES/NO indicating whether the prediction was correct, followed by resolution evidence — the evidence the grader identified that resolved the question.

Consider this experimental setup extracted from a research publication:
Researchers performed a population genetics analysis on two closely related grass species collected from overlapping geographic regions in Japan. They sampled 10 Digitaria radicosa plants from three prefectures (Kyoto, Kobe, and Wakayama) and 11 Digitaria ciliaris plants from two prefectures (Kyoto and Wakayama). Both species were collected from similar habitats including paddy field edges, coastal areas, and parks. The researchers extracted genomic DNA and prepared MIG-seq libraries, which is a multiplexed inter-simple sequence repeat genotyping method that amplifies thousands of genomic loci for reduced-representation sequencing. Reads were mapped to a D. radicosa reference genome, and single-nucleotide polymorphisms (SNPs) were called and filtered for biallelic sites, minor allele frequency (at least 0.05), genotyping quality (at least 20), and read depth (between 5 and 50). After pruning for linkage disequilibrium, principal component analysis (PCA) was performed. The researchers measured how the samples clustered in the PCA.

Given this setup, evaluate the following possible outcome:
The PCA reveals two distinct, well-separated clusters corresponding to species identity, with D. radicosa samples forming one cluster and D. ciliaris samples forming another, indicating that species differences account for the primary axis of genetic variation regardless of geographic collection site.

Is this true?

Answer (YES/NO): YES